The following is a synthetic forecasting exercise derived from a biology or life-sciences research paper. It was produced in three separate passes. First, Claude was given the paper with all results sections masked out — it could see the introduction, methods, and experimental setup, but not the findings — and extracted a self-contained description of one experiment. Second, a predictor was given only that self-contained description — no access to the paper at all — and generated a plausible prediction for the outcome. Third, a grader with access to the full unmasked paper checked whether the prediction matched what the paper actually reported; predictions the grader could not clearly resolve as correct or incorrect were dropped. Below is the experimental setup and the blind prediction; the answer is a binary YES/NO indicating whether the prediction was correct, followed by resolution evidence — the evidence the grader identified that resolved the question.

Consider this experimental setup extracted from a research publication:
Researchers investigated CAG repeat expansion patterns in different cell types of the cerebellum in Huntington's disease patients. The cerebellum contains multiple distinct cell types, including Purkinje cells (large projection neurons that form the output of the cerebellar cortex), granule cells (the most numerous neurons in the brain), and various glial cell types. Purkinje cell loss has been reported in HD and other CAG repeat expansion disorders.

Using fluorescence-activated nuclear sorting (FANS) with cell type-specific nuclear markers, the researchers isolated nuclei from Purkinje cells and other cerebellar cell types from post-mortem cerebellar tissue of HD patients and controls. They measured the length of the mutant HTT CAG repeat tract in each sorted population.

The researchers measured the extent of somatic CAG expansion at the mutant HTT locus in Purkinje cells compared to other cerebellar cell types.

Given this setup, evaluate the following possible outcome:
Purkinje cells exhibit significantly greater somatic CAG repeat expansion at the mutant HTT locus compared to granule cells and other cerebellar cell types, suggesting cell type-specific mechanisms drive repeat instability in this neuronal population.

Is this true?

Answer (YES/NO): YES